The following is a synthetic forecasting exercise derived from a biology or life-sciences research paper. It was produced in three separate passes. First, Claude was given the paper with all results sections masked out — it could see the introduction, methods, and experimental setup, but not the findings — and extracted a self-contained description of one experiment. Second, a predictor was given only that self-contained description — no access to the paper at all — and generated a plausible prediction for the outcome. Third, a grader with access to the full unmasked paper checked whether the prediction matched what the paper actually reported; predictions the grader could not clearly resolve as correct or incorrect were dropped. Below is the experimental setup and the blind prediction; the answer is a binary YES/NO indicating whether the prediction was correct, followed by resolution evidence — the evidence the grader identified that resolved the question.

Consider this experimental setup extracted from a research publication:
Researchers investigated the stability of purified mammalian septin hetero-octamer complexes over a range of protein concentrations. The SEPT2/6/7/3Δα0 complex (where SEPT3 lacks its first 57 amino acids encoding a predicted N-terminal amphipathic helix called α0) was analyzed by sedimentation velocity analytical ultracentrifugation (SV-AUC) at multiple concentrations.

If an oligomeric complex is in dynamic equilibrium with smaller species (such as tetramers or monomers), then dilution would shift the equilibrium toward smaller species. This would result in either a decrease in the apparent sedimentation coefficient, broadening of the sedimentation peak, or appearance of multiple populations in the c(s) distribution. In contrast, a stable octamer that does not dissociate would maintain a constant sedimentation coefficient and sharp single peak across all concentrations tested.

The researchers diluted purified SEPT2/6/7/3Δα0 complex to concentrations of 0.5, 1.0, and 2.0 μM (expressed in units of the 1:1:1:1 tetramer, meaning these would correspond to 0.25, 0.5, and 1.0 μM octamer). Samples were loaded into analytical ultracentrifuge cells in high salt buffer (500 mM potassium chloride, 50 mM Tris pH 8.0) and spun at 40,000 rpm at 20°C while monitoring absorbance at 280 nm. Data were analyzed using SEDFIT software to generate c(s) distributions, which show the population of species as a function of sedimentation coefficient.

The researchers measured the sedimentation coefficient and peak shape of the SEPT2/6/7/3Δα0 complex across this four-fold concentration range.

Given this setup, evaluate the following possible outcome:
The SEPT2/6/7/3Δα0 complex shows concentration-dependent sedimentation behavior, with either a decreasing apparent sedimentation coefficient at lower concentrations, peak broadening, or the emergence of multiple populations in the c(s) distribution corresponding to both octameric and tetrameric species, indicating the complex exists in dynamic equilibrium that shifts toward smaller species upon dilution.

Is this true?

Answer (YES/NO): YES